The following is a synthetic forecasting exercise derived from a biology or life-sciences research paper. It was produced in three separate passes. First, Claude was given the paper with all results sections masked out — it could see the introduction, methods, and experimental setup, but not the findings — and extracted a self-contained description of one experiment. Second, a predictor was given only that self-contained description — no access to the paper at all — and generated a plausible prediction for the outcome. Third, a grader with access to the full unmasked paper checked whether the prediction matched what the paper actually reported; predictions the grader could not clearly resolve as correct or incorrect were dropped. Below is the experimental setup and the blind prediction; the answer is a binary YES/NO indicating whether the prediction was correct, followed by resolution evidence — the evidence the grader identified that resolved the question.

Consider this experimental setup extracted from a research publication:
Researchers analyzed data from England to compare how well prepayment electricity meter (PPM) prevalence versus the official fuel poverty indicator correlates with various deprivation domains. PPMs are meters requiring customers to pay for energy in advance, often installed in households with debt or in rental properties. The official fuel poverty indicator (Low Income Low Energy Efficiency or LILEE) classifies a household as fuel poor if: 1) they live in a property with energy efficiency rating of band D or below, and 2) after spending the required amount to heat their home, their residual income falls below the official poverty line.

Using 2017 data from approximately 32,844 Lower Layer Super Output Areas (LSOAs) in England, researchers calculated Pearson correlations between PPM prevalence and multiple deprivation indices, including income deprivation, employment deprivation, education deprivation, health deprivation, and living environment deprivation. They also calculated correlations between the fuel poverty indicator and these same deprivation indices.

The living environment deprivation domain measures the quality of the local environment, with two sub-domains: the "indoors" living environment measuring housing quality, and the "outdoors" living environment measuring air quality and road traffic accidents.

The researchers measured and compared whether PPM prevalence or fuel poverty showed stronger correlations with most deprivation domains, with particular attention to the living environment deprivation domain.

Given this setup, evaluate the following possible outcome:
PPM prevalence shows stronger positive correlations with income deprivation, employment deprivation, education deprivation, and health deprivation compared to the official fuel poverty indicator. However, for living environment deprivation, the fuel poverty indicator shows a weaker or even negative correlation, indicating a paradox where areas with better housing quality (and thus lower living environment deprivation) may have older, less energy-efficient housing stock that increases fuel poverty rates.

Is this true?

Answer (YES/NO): NO